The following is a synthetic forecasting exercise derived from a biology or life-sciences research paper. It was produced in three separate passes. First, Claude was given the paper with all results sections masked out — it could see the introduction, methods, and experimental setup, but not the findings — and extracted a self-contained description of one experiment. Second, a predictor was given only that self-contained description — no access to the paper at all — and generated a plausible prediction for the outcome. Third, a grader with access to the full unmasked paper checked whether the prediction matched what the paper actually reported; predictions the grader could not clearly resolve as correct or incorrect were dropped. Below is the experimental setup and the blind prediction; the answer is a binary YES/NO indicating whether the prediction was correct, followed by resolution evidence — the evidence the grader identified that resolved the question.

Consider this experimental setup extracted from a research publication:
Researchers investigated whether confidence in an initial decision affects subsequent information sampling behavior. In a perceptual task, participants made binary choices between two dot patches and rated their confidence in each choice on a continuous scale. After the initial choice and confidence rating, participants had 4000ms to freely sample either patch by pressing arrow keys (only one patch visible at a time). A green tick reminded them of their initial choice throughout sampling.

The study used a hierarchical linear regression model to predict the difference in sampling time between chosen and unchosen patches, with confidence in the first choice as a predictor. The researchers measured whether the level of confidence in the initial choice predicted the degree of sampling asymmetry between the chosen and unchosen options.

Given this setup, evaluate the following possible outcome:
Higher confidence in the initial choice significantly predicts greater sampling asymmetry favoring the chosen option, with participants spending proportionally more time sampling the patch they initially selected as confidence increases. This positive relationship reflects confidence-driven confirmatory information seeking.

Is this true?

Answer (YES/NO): YES